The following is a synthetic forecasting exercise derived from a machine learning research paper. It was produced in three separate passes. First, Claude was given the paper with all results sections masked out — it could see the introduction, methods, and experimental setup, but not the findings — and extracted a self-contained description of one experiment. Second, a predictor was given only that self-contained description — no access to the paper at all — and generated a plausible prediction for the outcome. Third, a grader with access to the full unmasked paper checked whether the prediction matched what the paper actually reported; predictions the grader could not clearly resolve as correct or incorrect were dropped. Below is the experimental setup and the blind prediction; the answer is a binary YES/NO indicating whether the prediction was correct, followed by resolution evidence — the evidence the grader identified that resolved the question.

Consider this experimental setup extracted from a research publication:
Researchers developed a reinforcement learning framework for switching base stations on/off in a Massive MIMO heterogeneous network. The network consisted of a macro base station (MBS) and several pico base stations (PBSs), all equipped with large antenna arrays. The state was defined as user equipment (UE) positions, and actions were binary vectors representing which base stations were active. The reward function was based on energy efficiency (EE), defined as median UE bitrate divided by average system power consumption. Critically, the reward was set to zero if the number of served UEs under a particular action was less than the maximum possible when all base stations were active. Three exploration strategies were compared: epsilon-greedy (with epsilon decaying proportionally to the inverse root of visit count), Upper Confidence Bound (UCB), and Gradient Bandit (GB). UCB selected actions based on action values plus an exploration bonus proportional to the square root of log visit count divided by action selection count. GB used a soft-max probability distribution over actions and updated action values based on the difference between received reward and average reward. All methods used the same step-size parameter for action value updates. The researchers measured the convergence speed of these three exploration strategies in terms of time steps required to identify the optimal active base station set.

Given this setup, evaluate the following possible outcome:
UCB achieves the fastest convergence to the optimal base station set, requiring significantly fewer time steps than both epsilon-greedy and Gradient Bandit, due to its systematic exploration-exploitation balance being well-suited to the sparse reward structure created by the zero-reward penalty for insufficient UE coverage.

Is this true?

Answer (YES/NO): NO